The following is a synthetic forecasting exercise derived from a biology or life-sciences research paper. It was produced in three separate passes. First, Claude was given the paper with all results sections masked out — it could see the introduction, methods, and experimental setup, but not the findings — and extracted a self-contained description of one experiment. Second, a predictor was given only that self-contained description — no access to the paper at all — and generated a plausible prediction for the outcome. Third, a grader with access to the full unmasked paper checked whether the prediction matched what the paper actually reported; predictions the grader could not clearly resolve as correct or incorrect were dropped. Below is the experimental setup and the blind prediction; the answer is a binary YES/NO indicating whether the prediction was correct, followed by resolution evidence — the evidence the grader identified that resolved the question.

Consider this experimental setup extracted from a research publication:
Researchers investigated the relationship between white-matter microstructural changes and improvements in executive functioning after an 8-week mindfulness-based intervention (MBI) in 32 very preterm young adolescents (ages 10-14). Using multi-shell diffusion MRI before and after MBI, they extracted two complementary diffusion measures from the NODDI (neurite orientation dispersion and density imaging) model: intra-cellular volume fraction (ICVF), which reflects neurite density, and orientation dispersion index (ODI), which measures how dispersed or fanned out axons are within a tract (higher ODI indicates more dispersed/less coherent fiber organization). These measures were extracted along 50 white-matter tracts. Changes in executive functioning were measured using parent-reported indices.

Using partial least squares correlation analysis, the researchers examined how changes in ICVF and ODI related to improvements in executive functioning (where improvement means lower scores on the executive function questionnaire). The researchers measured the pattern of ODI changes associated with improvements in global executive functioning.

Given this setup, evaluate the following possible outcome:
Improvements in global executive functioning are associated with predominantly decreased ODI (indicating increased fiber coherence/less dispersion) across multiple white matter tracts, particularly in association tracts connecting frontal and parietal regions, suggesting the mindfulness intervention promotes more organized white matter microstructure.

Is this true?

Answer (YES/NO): YES